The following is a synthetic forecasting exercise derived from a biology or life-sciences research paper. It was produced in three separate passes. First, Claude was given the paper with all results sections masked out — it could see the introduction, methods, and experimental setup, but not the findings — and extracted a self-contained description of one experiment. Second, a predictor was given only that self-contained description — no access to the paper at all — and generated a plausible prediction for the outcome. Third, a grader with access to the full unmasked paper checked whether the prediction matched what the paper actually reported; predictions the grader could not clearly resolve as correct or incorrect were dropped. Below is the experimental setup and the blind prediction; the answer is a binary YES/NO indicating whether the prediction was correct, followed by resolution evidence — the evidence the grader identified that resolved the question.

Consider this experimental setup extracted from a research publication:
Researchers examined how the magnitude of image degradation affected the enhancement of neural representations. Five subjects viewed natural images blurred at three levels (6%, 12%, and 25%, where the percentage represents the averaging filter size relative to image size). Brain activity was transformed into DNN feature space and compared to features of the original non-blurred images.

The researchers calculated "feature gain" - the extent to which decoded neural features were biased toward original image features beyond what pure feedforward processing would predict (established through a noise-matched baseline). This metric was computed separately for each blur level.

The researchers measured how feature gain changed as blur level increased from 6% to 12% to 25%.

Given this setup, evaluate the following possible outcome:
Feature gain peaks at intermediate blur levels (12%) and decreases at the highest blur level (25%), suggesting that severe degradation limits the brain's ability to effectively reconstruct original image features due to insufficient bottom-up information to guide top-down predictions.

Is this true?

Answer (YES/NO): YES